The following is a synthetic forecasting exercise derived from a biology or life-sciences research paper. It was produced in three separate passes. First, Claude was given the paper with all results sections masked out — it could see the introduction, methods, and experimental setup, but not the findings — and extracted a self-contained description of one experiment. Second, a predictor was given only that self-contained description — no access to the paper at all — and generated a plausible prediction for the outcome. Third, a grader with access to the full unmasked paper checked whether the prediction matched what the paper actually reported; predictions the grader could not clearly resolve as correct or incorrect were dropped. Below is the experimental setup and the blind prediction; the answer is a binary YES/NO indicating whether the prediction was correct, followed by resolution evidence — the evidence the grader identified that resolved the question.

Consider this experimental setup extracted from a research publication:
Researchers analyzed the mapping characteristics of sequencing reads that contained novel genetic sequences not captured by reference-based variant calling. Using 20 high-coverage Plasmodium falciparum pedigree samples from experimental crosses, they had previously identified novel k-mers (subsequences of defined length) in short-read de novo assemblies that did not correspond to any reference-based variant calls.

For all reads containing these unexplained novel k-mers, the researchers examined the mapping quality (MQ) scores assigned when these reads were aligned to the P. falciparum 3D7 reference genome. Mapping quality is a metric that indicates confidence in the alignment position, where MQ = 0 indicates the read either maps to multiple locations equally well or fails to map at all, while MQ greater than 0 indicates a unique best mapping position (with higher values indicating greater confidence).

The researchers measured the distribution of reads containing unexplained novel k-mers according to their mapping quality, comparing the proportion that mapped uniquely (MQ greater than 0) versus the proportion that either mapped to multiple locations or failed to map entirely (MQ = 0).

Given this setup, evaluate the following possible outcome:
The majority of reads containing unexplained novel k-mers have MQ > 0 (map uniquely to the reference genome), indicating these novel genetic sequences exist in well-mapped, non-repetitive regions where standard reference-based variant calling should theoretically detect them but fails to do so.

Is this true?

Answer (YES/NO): NO